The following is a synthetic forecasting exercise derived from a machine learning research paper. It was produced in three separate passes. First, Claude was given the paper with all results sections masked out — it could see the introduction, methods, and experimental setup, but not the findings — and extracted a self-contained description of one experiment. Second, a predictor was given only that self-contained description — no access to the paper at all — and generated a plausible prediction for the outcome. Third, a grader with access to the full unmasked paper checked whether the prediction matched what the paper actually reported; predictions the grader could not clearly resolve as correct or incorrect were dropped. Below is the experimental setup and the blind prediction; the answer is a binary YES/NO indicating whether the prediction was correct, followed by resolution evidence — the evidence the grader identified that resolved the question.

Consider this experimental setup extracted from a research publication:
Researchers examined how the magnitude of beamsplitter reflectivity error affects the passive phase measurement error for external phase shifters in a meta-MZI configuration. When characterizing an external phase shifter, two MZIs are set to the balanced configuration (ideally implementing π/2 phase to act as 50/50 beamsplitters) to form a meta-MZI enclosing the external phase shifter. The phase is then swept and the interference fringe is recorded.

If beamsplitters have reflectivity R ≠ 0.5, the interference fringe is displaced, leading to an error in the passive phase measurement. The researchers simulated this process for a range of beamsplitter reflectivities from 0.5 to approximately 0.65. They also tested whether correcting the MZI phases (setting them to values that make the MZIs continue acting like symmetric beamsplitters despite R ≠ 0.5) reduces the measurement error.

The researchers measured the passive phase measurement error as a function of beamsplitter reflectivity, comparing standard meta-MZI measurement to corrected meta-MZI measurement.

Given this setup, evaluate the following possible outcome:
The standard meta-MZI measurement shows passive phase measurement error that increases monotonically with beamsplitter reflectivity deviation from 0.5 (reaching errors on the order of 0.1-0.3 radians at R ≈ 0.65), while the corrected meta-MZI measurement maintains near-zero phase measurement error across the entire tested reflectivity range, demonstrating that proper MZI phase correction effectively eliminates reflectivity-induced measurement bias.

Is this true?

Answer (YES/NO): NO